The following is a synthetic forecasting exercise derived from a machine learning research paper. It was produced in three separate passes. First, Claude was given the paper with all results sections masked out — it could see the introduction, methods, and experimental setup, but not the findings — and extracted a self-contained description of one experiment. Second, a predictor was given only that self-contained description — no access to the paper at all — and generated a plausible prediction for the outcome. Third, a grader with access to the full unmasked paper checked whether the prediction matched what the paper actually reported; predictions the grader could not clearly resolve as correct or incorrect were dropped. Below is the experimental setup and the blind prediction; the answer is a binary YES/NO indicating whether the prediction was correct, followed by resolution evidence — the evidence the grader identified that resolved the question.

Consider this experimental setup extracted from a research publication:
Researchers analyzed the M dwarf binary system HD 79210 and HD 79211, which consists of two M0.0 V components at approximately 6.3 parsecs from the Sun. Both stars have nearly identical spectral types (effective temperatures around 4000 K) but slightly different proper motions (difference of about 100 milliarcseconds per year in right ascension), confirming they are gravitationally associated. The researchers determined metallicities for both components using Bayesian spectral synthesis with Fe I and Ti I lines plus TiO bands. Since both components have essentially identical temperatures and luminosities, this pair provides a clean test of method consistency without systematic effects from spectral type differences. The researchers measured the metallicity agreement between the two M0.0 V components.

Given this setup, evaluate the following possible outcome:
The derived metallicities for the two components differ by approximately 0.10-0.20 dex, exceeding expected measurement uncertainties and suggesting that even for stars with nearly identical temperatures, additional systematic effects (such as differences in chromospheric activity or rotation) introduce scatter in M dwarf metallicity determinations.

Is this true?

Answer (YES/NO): NO